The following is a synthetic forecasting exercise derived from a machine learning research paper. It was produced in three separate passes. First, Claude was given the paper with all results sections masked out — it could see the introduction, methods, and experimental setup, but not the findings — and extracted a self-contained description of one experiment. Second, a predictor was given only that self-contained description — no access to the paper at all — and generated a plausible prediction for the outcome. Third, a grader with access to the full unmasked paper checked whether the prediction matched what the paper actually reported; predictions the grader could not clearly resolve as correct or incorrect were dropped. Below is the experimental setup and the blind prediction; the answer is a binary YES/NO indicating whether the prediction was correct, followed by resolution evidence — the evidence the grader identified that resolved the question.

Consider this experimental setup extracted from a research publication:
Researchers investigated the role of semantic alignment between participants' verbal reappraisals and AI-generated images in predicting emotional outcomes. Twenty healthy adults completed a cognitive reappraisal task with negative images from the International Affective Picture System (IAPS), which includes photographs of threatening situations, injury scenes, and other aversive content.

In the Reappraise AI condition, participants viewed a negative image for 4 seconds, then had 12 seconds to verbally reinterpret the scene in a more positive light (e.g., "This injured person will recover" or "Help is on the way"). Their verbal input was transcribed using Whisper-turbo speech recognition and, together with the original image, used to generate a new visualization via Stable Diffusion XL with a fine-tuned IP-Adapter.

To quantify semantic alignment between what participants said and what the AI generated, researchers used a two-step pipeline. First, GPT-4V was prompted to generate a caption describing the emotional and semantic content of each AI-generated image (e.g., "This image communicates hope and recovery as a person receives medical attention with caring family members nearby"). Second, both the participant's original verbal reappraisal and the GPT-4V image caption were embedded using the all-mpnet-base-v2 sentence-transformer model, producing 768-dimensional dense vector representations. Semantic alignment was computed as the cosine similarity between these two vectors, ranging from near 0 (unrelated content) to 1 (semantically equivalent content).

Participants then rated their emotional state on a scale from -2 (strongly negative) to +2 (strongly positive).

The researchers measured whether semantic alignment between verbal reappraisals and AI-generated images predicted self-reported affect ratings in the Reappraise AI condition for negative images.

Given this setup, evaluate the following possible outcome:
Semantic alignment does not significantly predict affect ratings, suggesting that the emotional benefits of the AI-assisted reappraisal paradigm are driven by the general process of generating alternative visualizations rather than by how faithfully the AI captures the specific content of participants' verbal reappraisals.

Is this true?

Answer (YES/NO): NO